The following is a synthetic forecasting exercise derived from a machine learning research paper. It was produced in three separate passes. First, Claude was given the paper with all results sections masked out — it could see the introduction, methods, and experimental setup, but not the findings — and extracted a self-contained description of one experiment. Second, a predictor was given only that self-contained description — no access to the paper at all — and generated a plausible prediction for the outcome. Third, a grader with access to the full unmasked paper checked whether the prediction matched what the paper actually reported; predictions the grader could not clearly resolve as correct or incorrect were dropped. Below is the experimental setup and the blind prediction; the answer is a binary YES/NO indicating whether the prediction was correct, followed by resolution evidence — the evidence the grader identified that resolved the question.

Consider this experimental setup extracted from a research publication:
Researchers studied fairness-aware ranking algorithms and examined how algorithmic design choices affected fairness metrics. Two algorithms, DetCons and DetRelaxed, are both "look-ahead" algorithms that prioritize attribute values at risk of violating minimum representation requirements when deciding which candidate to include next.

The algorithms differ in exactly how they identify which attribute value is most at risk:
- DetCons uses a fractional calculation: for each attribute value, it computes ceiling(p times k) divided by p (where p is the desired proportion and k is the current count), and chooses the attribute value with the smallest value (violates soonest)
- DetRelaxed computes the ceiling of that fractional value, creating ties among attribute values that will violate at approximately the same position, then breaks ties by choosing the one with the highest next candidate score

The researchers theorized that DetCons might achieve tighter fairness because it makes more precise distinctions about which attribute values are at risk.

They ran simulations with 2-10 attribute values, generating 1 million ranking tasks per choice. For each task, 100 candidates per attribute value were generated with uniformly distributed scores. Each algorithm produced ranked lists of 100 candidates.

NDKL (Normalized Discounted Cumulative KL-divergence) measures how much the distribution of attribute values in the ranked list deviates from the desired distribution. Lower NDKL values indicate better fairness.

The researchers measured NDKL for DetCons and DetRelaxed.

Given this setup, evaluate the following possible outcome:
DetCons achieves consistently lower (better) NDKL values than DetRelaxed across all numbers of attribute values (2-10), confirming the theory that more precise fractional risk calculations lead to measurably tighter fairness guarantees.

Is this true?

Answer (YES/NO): NO